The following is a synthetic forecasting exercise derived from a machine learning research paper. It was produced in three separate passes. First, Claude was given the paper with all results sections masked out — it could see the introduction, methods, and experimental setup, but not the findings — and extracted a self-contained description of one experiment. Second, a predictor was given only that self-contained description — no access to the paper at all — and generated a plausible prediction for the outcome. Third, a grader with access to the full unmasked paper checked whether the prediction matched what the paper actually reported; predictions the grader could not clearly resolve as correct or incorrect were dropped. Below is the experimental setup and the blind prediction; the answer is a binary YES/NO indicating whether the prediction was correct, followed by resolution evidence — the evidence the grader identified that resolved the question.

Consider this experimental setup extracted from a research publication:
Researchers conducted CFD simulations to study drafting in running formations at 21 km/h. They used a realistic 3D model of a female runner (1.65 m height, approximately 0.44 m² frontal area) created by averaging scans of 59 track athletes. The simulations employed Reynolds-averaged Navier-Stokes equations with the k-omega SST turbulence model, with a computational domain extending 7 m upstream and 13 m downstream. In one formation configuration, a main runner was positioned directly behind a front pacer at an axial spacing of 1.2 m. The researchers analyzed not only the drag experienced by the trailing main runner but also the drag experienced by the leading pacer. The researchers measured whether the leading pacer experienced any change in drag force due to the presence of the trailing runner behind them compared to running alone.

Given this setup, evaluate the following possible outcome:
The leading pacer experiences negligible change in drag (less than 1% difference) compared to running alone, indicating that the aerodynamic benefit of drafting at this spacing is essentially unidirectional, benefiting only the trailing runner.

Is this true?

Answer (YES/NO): NO